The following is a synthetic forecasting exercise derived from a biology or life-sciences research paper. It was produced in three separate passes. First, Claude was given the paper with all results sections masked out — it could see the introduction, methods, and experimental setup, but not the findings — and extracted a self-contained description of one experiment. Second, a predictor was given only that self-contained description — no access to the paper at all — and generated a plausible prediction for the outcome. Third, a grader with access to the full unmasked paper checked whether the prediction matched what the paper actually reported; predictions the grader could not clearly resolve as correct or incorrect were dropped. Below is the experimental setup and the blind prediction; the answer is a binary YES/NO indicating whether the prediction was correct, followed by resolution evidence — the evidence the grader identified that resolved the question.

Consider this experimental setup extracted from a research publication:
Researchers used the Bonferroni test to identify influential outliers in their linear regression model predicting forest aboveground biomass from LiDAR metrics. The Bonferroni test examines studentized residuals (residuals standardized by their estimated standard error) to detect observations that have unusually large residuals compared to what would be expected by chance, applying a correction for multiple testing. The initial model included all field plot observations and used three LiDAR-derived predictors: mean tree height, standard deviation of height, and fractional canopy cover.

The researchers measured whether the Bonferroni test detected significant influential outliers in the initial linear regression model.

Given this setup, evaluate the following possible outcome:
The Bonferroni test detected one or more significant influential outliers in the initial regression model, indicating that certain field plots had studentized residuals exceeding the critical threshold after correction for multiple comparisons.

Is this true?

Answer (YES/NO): YES